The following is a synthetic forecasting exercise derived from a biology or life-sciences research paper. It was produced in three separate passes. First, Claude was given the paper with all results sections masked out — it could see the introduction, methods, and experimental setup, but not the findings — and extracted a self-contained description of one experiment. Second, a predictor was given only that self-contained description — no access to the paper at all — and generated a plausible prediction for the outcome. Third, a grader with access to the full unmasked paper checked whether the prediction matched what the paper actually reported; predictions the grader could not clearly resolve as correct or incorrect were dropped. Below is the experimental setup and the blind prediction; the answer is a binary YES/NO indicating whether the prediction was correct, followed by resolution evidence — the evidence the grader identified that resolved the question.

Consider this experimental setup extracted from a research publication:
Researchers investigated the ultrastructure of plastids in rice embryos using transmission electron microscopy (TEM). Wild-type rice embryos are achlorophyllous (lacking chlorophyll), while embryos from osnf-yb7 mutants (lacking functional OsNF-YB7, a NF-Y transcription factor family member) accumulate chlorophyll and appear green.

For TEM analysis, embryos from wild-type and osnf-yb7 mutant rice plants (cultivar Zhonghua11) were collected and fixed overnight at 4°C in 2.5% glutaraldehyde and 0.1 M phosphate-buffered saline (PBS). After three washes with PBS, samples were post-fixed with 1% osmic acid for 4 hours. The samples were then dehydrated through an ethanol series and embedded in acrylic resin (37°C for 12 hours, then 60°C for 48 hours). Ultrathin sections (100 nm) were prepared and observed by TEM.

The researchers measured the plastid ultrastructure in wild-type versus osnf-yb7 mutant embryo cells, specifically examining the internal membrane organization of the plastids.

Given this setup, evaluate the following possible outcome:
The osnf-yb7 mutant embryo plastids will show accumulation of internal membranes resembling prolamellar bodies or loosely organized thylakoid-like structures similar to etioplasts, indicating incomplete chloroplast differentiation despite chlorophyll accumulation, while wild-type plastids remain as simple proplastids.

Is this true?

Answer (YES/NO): NO